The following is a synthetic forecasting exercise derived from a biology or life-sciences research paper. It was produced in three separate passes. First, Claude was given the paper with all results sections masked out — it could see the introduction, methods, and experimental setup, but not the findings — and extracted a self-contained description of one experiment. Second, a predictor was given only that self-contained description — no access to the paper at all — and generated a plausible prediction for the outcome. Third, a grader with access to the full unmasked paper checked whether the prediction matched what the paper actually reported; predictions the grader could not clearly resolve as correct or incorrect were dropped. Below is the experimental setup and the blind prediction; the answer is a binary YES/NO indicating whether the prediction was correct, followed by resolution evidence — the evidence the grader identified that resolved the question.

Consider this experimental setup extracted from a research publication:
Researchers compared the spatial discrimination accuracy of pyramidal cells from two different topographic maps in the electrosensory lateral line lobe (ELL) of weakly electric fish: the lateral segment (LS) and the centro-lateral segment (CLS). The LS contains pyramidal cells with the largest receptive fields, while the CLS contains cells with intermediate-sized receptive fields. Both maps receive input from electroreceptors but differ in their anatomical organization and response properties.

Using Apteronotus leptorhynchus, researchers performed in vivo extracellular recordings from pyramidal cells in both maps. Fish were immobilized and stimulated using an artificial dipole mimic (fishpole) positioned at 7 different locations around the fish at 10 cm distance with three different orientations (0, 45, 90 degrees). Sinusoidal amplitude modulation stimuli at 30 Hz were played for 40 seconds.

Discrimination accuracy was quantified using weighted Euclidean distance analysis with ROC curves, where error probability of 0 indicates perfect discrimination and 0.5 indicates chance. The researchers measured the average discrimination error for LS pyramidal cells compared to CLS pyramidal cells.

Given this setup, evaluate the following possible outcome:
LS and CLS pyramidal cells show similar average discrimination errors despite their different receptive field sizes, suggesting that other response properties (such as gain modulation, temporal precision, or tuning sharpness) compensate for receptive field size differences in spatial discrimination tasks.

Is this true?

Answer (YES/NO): NO